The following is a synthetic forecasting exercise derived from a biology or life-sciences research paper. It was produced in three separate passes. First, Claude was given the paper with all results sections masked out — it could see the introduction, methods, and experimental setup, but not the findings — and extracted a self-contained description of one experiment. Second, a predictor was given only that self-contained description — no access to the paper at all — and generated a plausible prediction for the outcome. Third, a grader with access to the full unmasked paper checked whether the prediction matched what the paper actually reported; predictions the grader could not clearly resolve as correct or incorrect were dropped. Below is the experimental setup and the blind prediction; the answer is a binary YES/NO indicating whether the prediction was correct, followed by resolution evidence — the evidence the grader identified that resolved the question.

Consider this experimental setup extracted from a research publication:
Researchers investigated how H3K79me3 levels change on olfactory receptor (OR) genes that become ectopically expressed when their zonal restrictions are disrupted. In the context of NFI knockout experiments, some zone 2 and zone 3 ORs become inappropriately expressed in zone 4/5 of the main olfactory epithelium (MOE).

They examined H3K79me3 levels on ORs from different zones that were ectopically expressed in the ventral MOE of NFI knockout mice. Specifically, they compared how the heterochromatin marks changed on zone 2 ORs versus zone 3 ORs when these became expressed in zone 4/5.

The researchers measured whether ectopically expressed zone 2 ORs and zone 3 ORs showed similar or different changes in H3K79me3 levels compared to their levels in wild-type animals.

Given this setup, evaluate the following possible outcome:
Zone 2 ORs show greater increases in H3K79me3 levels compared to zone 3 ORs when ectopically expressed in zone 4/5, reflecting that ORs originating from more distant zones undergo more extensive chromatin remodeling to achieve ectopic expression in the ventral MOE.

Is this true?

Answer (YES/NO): NO